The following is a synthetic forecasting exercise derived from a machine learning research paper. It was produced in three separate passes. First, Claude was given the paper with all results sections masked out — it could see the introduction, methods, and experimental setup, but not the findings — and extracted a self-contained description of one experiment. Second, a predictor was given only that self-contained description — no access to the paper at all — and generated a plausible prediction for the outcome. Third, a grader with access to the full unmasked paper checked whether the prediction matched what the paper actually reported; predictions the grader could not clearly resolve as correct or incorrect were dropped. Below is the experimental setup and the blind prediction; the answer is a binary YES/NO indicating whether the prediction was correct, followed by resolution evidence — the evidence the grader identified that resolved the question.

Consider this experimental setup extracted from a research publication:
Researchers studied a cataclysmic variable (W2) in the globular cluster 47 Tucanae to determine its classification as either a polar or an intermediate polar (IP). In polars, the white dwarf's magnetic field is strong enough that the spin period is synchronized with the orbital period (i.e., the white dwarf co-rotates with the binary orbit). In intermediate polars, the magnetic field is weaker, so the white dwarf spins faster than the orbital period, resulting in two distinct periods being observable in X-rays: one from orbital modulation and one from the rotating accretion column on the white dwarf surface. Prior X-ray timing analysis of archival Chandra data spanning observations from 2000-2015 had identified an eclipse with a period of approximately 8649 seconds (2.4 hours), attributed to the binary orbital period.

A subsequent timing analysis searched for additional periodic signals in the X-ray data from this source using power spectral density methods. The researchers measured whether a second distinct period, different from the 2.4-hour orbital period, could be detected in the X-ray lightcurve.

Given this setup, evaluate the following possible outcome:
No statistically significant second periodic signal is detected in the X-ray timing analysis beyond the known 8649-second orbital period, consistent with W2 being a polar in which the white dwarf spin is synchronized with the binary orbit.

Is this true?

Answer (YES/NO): YES